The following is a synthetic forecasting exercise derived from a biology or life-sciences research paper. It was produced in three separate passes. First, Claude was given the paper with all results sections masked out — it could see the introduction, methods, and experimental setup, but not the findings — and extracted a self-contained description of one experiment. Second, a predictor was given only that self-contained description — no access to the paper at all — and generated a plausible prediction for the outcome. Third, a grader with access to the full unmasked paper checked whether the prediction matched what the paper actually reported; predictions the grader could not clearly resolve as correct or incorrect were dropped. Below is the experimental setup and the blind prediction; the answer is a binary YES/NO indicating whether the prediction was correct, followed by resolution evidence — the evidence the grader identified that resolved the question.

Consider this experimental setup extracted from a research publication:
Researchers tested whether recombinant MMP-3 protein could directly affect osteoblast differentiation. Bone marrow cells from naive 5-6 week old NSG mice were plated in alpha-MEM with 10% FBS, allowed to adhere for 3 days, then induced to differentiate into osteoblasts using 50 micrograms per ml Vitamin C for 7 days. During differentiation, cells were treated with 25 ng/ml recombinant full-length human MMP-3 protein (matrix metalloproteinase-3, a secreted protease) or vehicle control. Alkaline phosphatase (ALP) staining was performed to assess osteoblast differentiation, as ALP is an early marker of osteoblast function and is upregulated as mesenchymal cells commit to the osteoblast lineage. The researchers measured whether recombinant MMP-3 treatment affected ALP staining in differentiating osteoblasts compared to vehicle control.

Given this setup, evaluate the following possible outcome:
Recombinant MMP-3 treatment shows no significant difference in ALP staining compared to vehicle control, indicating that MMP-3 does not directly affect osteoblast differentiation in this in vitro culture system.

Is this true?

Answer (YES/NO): YES